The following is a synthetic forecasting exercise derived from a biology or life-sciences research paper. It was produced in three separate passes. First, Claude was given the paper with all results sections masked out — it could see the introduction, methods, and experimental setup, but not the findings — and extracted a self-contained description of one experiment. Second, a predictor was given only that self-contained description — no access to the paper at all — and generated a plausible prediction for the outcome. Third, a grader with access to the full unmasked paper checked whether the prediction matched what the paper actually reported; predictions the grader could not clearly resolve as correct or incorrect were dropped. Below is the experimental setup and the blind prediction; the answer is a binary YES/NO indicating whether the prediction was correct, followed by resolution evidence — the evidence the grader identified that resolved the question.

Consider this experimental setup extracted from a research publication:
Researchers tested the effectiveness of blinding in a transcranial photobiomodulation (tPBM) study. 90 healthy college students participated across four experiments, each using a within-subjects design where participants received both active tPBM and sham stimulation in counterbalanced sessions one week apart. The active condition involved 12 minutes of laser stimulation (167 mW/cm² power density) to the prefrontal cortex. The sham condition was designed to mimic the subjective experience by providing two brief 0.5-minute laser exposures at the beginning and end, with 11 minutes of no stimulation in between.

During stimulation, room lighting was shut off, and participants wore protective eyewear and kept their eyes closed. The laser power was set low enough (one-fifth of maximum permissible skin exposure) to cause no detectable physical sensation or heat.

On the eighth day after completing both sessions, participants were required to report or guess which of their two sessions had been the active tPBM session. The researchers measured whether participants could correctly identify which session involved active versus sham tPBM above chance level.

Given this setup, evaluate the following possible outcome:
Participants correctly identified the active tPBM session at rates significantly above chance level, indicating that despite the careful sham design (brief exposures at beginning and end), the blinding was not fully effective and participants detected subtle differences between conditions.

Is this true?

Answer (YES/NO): NO